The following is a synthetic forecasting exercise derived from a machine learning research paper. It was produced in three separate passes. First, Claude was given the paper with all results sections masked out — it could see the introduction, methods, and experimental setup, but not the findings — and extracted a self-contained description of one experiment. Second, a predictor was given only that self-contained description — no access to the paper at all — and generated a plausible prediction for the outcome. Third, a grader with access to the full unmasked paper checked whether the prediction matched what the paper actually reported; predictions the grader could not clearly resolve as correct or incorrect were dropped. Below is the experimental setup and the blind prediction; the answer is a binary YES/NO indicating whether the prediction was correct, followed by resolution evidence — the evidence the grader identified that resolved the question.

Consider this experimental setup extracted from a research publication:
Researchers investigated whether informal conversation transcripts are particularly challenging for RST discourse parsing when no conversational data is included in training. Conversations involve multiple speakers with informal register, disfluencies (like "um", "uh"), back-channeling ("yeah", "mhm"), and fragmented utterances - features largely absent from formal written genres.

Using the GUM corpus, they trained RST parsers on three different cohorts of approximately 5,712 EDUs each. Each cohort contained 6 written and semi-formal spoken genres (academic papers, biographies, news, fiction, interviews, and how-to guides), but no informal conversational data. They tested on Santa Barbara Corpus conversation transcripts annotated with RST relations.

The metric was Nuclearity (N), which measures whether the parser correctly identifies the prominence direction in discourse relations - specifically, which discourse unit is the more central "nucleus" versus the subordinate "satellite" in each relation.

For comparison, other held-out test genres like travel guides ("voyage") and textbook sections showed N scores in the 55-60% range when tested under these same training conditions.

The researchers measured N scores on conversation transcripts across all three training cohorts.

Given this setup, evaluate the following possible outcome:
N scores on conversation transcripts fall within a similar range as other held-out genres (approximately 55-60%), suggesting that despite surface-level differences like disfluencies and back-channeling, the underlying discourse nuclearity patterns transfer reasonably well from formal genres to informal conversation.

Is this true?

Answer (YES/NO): NO